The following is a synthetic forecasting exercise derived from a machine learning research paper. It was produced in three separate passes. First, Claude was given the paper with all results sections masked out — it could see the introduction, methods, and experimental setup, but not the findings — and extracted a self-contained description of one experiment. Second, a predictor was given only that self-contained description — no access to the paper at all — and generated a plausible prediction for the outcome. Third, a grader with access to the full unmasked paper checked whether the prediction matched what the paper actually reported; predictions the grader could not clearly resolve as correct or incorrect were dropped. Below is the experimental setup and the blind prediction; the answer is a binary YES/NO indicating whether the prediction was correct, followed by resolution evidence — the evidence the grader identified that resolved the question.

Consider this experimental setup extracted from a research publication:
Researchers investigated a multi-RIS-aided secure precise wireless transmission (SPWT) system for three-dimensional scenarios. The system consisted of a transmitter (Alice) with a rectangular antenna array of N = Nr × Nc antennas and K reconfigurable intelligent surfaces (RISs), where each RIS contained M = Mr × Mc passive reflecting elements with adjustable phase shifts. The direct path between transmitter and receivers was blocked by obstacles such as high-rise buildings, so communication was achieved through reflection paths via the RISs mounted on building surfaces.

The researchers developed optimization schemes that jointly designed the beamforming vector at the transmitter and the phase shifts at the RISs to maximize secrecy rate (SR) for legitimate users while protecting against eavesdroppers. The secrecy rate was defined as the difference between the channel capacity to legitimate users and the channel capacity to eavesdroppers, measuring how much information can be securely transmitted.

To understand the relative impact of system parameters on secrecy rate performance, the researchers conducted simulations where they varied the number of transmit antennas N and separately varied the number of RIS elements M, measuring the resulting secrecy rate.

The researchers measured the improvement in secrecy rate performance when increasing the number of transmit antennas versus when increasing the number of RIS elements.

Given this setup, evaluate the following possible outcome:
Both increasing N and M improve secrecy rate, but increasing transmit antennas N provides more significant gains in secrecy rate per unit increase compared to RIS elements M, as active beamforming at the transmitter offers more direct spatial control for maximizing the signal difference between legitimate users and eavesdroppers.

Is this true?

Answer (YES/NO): NO